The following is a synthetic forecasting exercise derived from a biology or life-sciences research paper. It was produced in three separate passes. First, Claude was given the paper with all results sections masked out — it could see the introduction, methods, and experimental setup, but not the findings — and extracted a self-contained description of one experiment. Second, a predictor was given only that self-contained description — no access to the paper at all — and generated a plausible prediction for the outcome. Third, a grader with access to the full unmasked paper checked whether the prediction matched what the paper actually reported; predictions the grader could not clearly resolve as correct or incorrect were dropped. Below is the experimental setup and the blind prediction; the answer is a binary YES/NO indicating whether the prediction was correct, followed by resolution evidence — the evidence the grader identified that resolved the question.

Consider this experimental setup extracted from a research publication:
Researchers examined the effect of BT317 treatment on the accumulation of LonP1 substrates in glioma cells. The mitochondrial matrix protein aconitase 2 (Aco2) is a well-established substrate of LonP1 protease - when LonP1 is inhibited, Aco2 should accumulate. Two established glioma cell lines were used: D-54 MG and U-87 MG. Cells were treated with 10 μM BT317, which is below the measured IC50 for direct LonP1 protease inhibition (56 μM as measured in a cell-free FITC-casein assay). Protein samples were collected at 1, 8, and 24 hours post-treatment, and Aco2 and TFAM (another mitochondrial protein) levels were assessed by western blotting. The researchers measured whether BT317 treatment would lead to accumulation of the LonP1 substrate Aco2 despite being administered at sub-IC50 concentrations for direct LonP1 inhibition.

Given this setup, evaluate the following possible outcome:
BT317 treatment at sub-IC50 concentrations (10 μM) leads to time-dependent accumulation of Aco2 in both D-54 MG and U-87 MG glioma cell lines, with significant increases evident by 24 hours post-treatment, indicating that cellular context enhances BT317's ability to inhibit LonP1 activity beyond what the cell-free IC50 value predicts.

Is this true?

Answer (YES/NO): NO